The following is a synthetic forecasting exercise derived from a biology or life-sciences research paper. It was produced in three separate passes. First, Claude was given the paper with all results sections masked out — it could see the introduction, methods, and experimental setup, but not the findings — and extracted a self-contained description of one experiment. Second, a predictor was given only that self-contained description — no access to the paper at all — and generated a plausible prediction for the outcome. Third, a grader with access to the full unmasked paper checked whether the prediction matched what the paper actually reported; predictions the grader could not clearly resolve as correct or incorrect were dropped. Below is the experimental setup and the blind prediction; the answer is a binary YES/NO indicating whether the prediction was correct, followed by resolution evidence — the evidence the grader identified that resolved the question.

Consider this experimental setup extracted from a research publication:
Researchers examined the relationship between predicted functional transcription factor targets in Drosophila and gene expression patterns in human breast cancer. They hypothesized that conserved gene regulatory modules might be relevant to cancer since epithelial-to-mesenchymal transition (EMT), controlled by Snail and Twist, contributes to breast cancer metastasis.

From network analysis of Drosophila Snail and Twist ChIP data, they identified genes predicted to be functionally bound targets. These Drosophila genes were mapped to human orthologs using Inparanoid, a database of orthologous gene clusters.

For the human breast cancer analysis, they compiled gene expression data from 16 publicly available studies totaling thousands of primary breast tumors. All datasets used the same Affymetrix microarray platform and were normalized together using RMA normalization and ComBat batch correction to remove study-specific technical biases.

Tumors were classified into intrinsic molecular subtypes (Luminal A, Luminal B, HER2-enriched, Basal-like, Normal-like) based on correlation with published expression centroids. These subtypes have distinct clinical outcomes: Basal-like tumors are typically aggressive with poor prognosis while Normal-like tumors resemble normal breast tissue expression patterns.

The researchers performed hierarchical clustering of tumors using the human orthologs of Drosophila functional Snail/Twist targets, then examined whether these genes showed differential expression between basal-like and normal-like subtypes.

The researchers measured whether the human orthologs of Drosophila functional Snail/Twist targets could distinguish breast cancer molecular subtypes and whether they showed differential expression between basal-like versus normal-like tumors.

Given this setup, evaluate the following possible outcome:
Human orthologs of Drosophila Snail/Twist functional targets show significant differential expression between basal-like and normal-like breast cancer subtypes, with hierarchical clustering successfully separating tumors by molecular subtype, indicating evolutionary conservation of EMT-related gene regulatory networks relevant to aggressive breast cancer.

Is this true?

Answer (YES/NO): YES